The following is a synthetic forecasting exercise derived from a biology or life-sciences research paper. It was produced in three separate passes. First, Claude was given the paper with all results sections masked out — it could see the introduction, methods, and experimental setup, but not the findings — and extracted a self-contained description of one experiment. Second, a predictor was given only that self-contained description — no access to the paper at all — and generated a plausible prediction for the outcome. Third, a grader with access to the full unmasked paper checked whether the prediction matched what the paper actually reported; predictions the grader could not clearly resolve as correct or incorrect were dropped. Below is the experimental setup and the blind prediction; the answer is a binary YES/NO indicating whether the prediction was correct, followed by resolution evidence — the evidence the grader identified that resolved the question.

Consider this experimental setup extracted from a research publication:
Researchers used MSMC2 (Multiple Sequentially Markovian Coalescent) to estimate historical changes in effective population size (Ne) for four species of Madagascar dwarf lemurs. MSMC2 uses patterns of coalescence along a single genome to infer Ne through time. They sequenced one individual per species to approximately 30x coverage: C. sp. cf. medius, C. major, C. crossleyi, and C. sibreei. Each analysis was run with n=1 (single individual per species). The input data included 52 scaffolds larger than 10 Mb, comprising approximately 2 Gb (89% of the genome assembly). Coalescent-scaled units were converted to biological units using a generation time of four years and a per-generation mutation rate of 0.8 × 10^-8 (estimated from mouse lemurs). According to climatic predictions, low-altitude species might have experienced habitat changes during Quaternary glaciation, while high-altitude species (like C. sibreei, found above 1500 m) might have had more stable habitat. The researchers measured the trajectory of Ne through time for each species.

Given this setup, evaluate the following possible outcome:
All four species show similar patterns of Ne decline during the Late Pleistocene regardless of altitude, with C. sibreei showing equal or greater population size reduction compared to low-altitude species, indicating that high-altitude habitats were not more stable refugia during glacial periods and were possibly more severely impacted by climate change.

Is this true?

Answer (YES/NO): NO